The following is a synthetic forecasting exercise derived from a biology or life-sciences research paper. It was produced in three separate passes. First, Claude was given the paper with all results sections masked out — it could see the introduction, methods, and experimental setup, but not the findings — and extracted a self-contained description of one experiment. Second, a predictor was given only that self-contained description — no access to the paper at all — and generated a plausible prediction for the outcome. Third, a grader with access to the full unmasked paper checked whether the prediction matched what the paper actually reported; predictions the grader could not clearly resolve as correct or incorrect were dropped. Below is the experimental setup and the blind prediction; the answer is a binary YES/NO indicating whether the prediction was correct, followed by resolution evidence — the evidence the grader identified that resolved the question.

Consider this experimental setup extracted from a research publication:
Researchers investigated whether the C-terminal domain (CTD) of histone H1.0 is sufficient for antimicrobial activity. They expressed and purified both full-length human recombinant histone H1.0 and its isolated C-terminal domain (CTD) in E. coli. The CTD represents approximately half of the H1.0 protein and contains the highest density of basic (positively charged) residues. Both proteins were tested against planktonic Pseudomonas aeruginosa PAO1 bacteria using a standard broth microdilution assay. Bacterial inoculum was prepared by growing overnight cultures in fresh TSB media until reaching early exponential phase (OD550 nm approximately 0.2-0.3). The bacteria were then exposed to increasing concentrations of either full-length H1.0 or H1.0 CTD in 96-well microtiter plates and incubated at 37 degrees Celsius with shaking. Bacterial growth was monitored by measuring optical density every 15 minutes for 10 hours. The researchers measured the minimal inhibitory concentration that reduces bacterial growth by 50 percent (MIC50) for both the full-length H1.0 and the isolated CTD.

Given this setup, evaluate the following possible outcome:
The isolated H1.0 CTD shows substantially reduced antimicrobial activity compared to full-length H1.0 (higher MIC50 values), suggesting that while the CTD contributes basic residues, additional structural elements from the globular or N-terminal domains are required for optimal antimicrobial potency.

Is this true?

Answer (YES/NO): NO